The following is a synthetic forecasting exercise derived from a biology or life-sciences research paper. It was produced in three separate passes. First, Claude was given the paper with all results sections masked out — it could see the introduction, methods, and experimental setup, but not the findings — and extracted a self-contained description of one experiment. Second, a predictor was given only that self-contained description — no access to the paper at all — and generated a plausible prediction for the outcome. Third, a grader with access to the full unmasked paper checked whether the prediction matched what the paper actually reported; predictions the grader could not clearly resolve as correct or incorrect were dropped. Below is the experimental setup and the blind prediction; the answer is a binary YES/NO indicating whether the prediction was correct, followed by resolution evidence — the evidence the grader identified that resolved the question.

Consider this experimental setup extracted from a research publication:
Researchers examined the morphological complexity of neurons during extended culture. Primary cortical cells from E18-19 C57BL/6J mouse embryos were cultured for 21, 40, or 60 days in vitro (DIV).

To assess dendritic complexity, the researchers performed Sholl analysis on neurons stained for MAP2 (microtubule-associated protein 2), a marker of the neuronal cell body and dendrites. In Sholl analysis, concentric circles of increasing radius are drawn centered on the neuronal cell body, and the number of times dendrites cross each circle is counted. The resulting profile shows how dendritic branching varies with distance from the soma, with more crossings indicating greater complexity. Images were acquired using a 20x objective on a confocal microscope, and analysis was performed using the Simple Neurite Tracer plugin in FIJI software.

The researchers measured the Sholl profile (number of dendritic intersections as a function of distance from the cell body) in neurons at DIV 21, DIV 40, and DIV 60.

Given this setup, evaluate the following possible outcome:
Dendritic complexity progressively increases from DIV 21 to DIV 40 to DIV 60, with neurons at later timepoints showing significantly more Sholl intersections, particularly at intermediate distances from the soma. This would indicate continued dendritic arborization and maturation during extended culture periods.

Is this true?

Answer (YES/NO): NO